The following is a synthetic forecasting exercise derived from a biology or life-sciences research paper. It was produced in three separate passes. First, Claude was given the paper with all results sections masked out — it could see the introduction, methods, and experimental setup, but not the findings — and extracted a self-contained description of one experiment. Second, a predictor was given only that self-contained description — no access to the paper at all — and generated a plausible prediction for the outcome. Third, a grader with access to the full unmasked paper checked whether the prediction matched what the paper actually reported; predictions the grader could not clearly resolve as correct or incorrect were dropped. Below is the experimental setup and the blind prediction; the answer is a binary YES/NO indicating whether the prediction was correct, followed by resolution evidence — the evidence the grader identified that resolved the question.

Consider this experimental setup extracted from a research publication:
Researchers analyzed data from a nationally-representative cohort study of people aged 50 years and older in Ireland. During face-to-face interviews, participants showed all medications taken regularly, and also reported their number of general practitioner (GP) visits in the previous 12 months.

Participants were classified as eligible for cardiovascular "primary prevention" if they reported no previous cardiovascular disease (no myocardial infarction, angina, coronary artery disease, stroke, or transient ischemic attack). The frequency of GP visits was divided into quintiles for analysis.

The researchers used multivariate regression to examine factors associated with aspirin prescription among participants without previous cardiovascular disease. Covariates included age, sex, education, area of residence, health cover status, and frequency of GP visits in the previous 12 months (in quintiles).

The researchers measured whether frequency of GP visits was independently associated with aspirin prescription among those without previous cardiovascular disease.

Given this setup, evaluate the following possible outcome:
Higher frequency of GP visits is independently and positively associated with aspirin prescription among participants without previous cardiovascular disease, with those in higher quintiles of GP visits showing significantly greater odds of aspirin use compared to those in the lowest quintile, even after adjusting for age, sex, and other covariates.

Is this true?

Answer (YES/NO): YES